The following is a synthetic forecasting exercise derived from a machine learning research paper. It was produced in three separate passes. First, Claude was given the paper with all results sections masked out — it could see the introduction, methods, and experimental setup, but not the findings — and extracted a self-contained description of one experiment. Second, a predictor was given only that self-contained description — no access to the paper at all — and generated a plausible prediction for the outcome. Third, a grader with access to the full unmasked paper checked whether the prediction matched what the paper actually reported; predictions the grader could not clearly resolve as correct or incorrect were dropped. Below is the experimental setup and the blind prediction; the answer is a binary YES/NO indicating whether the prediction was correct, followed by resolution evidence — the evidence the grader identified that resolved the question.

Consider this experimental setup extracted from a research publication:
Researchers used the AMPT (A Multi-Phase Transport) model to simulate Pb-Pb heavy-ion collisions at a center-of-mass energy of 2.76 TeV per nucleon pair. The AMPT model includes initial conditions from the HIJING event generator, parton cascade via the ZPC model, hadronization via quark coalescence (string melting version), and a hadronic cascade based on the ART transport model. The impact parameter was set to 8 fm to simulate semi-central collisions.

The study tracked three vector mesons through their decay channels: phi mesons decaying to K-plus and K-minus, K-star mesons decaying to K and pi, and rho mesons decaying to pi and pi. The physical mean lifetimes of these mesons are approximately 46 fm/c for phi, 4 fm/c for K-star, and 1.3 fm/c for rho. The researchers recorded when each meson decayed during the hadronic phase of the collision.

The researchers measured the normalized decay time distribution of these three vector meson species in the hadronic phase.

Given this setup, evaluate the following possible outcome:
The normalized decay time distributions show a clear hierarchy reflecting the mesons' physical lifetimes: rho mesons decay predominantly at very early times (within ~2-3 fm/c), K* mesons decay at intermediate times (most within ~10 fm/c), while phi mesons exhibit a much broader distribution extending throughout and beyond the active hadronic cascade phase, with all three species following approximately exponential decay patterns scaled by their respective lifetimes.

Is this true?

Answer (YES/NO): NO